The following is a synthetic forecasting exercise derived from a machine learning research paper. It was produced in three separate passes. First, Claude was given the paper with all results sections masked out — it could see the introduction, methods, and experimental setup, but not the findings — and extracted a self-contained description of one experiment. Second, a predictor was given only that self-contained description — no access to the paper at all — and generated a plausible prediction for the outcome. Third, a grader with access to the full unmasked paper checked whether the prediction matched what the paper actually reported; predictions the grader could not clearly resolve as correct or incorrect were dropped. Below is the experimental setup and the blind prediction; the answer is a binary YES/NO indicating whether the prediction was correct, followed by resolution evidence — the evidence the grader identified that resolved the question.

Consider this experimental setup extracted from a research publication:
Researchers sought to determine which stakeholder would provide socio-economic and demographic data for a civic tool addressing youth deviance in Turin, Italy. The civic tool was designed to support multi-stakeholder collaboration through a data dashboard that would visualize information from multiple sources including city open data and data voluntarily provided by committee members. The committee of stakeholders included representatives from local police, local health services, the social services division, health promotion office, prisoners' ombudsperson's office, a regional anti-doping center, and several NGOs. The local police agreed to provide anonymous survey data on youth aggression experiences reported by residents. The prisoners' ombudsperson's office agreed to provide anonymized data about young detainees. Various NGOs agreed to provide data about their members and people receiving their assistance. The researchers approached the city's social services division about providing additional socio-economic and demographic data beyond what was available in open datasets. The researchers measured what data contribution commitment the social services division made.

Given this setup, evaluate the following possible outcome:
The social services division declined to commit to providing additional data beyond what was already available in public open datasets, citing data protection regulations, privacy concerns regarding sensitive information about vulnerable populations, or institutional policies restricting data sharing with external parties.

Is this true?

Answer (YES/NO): NO